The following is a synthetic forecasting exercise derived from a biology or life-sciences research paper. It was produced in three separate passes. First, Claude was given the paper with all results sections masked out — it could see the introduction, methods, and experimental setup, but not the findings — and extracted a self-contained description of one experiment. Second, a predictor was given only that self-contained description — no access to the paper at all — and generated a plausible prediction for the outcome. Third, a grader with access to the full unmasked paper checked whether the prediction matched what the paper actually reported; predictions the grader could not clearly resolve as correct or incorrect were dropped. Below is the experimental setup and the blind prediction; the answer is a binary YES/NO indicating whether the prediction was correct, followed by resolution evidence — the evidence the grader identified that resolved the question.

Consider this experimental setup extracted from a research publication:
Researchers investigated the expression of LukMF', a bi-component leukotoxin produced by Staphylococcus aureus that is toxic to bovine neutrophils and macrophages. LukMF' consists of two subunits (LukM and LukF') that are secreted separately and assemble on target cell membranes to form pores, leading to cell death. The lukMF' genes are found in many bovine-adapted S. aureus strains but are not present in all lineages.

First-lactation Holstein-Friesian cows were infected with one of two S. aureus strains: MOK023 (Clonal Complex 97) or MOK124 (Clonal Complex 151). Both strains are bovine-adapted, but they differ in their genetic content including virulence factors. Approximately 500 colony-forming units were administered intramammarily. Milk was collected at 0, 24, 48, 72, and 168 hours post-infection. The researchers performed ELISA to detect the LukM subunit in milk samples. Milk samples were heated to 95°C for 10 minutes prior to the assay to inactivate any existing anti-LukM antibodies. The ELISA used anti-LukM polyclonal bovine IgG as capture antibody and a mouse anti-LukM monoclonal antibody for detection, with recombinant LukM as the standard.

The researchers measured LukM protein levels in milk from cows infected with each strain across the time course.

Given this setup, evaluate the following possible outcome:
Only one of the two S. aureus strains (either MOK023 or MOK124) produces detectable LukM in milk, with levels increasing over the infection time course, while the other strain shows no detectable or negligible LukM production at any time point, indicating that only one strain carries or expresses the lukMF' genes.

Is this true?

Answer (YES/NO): NO